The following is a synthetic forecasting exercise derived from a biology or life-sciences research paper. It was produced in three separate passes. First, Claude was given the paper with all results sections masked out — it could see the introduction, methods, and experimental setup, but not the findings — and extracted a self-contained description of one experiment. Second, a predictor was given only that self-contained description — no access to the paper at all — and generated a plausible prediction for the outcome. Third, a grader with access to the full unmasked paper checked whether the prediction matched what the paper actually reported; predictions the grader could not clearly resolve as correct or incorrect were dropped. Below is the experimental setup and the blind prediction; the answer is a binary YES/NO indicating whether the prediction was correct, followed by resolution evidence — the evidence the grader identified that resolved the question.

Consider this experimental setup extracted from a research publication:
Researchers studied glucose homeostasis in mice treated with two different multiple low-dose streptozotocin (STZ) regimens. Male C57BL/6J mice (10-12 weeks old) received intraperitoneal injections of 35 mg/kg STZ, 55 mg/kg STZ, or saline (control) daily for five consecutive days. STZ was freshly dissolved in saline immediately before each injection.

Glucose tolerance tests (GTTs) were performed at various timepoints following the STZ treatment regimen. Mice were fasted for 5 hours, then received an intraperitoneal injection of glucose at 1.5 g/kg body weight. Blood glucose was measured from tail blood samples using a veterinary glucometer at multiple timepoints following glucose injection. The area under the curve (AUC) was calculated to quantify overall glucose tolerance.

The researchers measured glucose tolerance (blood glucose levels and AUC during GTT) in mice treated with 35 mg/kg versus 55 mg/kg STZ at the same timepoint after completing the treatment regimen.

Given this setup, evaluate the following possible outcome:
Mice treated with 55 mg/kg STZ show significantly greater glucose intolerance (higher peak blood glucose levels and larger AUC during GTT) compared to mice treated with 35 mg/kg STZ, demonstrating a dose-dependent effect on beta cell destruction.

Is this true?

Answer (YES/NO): NO